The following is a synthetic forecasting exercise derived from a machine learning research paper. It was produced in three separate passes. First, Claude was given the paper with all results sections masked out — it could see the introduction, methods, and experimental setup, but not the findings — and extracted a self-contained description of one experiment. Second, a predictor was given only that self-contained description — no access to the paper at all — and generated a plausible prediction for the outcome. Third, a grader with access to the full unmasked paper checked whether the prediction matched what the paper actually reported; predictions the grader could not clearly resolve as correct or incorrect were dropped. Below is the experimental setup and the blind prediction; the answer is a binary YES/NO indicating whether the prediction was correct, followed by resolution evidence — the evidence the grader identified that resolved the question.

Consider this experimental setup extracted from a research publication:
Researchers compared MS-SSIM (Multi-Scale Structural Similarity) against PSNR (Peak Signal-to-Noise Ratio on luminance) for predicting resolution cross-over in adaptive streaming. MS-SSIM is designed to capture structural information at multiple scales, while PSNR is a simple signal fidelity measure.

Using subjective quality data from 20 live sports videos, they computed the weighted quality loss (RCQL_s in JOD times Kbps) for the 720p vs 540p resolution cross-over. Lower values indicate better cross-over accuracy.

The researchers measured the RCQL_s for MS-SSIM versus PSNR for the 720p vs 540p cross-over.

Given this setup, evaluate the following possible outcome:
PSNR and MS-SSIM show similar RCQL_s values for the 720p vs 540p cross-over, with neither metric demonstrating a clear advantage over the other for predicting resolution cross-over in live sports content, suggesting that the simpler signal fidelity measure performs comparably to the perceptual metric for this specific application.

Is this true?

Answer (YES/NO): NO